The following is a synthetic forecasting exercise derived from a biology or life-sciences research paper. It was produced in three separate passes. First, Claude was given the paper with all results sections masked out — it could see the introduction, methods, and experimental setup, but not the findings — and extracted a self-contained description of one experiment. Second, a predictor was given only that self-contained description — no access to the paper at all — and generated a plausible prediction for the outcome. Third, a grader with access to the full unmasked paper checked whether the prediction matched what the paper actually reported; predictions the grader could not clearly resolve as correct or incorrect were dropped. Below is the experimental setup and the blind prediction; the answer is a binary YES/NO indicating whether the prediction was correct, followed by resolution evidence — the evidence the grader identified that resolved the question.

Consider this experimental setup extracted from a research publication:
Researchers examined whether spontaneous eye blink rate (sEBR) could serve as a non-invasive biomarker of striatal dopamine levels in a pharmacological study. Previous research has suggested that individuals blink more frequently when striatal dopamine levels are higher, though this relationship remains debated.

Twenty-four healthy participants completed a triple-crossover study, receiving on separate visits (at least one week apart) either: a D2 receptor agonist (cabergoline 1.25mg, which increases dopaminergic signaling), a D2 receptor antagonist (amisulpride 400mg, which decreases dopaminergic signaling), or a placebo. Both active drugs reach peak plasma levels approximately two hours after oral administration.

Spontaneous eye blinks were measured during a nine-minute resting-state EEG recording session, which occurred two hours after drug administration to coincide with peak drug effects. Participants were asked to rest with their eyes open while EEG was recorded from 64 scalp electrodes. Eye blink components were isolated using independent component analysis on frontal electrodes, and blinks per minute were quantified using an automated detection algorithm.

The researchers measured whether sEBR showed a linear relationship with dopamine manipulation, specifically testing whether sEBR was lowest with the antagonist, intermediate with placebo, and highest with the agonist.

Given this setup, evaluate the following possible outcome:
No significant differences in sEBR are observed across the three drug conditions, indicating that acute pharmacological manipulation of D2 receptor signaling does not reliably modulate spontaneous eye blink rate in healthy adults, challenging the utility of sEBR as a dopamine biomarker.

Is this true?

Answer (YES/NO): NO